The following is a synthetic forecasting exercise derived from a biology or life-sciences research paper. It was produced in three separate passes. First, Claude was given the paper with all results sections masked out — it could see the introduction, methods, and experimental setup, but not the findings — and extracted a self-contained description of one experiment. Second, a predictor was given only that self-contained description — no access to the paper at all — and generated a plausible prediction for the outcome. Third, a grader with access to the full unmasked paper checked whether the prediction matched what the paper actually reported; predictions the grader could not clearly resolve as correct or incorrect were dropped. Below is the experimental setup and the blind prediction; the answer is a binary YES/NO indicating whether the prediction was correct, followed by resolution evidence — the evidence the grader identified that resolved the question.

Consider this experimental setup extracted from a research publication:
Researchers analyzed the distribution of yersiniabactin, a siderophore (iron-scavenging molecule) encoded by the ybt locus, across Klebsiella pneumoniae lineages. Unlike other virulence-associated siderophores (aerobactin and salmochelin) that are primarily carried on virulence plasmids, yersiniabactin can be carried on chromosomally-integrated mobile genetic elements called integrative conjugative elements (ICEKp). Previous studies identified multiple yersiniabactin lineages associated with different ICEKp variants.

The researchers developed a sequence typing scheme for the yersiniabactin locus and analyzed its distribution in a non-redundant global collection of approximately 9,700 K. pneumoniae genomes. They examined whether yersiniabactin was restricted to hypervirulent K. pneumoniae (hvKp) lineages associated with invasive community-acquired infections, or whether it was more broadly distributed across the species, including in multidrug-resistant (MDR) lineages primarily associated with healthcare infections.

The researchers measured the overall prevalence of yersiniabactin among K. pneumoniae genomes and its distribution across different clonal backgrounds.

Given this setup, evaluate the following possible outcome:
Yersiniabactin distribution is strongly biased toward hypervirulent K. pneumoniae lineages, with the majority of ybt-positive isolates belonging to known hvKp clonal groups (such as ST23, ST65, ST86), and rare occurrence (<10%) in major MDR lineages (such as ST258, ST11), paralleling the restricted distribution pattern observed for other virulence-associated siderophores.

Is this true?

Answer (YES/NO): NO